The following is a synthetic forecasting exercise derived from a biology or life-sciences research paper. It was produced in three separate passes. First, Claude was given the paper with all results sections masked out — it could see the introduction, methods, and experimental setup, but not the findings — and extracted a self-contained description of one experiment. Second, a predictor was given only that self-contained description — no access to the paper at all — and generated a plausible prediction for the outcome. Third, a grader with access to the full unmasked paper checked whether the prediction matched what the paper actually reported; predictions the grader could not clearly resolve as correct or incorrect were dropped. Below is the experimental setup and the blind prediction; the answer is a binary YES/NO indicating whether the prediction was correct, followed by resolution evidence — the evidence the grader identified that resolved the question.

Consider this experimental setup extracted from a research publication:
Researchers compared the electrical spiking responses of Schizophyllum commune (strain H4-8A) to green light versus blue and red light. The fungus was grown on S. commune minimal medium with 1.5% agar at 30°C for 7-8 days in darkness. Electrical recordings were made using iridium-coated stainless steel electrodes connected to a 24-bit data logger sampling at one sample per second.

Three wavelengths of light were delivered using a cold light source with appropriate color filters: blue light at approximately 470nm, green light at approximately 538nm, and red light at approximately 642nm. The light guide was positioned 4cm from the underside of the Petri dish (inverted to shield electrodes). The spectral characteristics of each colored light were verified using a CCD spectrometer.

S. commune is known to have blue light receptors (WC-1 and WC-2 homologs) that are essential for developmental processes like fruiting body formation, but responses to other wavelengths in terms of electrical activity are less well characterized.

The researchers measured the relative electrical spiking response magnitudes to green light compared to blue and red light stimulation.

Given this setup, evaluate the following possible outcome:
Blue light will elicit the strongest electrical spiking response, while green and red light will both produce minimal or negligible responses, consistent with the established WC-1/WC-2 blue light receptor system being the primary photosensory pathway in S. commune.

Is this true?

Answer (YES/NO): NO